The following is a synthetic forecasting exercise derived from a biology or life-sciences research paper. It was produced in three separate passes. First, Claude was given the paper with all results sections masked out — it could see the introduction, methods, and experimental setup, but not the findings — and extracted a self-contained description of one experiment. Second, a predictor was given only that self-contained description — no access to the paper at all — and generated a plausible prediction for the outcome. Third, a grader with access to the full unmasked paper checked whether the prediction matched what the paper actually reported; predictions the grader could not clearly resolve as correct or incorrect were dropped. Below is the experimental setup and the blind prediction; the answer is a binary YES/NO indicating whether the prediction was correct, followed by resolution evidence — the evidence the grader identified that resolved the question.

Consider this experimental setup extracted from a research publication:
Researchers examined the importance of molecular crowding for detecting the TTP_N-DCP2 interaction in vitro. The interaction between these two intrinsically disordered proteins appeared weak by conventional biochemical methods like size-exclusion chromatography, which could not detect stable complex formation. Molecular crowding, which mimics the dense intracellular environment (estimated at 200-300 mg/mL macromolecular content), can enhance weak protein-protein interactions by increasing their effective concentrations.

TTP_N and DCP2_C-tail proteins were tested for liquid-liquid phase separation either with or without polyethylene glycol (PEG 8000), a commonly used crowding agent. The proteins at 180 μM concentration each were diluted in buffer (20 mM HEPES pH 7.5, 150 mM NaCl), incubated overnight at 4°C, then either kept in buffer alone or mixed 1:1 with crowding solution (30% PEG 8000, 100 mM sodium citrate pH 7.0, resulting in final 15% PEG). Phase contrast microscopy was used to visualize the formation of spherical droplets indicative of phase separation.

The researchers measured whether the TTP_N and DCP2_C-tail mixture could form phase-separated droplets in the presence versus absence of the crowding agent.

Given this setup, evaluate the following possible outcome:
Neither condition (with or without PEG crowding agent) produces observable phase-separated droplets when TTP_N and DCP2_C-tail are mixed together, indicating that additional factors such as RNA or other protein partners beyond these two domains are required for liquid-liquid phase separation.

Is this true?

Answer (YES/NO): NO